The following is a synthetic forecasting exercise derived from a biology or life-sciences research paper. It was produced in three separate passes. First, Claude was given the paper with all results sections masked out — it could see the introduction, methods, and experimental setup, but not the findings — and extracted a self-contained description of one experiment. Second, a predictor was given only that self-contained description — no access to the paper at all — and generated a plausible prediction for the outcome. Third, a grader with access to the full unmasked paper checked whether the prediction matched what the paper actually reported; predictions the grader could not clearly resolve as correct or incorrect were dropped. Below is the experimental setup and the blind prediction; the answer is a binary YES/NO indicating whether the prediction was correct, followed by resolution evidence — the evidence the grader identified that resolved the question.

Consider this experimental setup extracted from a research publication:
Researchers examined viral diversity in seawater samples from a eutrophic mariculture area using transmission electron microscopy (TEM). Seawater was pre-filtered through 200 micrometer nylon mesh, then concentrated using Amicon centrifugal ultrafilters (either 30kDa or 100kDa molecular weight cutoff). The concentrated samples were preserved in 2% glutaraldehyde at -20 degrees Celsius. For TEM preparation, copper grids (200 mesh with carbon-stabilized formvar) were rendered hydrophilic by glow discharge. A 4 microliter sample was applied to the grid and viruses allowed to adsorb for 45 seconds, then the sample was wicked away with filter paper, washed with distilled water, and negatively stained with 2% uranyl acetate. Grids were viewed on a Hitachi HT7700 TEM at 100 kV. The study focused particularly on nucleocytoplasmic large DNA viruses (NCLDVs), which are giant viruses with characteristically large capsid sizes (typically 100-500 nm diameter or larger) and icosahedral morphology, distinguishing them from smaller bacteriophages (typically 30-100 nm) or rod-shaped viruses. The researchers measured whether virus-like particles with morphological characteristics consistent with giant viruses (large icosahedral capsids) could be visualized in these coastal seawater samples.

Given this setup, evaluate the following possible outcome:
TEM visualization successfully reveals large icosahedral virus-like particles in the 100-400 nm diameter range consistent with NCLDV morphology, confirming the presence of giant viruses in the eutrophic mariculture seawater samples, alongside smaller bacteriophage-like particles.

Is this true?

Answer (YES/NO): YES